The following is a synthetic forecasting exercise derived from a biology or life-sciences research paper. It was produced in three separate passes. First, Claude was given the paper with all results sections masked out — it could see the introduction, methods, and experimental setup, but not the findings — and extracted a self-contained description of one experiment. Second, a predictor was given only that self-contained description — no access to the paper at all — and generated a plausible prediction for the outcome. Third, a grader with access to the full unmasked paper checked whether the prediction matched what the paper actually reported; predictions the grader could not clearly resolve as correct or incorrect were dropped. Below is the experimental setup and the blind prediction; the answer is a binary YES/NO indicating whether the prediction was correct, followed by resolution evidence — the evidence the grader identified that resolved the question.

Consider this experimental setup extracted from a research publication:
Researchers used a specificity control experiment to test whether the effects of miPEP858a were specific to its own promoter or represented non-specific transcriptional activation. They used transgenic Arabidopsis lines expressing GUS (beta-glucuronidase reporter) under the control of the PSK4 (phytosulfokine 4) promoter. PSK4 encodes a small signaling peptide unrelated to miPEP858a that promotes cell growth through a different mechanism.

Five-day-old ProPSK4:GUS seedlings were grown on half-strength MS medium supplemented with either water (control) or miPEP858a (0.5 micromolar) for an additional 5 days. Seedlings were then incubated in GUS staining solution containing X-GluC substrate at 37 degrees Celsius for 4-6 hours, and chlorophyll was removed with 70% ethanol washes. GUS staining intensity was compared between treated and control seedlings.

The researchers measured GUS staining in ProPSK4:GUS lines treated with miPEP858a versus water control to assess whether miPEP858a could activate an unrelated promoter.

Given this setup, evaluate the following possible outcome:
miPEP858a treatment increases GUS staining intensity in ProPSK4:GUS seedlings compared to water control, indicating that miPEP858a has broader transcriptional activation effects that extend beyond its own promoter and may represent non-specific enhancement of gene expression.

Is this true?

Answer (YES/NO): NO